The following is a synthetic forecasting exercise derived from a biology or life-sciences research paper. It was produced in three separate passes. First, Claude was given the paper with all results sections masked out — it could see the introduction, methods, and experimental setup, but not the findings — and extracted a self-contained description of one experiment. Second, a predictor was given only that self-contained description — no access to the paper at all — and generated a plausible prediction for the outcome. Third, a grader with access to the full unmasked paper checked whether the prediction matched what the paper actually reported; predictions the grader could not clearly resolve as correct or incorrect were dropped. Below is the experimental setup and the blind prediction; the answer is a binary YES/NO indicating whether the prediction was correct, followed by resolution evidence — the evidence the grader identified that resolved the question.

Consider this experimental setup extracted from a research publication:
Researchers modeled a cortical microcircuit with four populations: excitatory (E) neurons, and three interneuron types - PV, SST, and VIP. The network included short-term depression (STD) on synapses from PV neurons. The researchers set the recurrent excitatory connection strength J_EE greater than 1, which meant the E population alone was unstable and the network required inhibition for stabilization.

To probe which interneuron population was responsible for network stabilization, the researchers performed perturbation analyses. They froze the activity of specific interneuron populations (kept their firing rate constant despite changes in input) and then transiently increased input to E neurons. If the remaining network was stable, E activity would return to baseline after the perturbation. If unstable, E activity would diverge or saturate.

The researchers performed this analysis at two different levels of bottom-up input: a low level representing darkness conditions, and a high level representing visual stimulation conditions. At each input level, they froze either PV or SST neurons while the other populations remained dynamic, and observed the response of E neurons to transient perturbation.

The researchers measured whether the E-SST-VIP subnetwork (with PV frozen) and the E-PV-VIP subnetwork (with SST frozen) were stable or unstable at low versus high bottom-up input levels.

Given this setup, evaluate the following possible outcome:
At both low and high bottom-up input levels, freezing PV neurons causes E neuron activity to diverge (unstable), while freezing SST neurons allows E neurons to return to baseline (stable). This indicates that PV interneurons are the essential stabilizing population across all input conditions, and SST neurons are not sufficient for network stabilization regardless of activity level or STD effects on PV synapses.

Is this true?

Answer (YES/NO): NO